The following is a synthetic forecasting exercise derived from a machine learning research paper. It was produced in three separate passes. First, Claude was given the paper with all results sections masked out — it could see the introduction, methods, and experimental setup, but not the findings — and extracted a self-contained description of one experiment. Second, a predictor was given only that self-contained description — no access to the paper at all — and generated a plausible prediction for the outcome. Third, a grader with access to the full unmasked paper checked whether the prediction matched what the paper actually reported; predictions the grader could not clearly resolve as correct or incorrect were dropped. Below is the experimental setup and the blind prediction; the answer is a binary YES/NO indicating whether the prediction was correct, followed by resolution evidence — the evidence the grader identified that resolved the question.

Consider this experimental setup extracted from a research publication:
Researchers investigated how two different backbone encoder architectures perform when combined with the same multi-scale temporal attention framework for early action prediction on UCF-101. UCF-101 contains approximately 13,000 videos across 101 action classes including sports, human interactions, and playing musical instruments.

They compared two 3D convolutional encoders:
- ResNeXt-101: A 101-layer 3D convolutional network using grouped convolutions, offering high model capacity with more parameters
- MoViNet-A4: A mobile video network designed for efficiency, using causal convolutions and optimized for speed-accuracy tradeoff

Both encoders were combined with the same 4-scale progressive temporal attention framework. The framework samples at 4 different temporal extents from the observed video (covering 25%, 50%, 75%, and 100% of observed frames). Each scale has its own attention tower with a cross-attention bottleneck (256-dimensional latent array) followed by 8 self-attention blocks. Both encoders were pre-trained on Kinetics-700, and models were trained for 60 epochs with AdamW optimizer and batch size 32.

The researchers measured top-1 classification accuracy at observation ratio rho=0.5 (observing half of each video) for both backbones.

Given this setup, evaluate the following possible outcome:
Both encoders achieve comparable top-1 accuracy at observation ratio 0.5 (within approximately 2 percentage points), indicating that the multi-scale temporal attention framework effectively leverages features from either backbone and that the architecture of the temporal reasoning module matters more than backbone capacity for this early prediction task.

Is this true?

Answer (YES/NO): YES